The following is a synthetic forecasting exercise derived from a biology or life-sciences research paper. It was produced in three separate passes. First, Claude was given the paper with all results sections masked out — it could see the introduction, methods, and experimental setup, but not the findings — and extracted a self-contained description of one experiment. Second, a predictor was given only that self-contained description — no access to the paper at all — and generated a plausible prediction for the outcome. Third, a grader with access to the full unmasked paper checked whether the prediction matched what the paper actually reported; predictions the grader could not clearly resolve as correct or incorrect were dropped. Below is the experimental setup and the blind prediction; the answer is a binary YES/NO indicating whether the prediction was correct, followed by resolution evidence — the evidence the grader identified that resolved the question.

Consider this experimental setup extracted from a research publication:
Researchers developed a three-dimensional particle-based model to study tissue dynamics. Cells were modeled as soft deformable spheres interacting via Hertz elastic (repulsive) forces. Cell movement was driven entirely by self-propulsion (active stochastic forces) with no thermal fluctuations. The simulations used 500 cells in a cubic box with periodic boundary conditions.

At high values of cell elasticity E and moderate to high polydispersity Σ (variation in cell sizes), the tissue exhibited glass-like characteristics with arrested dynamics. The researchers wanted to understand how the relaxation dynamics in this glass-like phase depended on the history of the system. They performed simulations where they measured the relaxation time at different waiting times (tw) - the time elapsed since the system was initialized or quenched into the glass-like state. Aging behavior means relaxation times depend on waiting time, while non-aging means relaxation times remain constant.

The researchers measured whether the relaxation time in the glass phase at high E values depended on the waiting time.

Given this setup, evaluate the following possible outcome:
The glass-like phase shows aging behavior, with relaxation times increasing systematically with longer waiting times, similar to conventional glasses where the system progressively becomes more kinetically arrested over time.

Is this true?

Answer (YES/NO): YES